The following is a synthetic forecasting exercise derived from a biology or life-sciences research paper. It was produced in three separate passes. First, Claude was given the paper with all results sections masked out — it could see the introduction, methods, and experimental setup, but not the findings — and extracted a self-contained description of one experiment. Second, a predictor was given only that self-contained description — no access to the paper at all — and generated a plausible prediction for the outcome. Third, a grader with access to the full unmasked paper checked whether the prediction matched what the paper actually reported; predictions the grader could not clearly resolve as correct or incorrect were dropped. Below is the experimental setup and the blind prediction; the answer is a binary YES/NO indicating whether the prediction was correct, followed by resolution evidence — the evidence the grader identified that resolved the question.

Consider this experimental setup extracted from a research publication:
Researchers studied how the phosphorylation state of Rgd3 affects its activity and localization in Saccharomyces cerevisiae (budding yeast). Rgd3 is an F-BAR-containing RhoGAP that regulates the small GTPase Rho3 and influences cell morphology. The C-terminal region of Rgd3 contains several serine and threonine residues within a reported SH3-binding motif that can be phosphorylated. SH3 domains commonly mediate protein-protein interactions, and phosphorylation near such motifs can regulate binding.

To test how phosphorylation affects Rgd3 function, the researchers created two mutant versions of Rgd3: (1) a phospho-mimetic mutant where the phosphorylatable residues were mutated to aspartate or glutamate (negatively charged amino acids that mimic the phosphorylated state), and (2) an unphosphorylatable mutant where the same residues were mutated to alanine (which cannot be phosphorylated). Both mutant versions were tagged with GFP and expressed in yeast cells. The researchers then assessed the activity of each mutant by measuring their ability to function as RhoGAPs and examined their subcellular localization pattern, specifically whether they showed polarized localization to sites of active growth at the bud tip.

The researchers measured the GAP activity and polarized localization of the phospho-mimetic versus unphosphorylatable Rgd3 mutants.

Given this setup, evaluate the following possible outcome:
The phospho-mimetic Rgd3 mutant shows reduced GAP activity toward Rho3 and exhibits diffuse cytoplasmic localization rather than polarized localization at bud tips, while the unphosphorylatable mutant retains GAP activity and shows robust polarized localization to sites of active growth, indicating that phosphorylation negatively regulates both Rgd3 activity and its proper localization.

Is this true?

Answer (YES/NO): YES